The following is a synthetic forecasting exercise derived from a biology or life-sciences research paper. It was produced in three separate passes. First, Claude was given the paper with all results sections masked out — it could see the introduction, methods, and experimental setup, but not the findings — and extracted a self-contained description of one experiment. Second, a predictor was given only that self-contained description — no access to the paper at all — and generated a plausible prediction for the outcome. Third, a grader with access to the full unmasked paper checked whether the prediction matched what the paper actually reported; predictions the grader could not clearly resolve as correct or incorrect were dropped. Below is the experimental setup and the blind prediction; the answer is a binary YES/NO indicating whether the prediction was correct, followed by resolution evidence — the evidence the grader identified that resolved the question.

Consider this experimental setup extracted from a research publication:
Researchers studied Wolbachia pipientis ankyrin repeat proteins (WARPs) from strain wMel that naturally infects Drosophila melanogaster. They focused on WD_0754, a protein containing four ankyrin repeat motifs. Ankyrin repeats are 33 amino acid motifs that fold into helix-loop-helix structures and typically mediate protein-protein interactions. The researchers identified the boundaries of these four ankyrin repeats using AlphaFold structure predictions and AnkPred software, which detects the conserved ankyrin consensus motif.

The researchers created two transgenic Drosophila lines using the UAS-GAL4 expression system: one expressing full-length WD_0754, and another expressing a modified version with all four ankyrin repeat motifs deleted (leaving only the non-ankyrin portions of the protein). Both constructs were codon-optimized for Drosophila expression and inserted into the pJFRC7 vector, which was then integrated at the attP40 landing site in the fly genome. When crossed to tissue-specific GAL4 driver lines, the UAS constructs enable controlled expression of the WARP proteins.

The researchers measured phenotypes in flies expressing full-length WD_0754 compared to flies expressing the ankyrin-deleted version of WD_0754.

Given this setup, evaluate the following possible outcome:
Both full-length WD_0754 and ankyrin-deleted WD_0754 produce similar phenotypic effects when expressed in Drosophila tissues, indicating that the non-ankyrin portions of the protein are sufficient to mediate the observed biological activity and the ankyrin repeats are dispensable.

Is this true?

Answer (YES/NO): NO